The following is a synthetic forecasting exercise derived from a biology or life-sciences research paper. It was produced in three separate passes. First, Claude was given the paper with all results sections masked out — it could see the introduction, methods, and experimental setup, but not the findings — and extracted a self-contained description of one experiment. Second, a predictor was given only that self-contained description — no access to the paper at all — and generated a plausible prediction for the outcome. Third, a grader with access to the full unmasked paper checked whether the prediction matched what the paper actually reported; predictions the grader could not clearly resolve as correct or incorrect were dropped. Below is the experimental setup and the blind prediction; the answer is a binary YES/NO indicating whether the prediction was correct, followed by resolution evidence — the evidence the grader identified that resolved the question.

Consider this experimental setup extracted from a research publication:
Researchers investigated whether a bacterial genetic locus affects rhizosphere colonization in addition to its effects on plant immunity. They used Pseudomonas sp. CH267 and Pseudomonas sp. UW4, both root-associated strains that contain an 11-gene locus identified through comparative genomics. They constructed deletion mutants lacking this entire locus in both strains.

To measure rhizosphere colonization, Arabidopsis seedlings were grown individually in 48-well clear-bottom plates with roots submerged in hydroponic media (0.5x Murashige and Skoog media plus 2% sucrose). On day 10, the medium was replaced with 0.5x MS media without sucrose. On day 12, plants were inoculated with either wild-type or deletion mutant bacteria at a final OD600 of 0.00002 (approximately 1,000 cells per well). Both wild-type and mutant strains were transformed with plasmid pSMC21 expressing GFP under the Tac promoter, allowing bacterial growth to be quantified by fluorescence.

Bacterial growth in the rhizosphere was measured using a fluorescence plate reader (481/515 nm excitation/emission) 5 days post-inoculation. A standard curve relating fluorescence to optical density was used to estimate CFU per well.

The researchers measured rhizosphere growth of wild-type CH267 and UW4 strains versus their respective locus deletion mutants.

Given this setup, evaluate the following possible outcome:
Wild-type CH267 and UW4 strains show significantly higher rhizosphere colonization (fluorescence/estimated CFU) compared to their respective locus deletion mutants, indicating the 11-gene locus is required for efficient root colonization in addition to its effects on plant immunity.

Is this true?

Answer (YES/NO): YES